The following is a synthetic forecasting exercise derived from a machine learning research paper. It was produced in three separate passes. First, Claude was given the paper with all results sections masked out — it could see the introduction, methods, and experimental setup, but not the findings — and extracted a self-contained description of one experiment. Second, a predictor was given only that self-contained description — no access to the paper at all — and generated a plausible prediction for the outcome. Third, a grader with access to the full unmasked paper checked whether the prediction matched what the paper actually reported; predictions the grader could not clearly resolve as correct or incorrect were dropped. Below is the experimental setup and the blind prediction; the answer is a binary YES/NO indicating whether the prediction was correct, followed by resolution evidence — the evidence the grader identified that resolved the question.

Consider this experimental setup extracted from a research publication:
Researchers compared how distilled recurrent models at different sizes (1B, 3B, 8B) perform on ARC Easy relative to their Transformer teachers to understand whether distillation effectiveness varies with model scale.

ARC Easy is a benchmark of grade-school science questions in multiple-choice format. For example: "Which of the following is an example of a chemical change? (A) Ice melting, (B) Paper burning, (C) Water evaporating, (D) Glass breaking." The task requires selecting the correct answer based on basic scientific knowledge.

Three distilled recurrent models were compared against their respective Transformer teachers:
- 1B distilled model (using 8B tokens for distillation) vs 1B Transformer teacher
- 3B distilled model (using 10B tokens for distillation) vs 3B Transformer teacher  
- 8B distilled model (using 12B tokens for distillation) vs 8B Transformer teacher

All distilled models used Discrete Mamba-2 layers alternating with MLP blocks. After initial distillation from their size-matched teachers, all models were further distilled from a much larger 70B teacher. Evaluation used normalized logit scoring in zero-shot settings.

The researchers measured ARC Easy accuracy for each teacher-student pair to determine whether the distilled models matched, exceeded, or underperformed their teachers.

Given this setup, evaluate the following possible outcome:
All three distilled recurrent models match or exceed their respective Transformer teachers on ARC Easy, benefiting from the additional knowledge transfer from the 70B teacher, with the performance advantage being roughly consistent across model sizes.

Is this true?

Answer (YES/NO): NO